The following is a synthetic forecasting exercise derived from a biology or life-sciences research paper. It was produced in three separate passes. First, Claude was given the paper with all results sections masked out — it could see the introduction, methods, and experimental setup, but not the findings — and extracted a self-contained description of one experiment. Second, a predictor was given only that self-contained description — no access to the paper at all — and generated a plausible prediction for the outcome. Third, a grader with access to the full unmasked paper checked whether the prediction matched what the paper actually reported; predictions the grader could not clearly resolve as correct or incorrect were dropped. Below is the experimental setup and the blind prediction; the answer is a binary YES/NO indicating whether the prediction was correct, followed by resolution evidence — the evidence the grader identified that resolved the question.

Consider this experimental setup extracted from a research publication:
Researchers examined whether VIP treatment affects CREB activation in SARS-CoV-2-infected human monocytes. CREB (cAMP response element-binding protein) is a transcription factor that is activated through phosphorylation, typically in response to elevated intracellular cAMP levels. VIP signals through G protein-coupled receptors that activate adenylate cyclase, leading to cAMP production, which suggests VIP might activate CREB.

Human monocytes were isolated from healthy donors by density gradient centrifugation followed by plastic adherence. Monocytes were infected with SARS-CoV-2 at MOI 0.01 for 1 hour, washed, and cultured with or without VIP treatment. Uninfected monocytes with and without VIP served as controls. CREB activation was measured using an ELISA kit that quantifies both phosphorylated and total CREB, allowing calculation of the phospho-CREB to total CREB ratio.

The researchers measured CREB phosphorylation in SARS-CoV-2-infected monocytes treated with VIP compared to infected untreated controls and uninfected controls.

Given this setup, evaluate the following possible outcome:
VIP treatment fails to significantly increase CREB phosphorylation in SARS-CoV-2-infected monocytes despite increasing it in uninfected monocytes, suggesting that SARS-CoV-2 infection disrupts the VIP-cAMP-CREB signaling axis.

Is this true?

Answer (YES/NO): NO